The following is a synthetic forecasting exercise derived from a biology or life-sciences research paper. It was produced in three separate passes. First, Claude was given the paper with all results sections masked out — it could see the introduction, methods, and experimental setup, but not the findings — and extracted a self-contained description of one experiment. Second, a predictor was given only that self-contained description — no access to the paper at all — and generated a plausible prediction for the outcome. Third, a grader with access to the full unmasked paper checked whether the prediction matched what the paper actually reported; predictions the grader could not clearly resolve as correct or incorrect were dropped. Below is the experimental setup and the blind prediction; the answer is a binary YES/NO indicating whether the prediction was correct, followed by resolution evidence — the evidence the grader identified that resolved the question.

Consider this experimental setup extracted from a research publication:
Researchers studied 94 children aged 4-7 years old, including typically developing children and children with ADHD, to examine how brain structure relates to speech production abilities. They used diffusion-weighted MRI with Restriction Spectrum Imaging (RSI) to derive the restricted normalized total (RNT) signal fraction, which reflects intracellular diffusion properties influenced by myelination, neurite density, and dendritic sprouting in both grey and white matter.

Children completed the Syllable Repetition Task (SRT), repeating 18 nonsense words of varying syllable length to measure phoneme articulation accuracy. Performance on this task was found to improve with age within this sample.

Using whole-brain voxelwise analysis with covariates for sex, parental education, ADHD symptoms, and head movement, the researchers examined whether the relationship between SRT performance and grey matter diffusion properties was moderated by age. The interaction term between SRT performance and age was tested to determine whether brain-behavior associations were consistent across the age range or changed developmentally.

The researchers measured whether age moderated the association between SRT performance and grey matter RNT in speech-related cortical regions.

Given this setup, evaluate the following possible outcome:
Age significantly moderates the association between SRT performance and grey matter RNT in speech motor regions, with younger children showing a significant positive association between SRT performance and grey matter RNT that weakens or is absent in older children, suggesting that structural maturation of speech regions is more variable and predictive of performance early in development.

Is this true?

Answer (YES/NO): NO